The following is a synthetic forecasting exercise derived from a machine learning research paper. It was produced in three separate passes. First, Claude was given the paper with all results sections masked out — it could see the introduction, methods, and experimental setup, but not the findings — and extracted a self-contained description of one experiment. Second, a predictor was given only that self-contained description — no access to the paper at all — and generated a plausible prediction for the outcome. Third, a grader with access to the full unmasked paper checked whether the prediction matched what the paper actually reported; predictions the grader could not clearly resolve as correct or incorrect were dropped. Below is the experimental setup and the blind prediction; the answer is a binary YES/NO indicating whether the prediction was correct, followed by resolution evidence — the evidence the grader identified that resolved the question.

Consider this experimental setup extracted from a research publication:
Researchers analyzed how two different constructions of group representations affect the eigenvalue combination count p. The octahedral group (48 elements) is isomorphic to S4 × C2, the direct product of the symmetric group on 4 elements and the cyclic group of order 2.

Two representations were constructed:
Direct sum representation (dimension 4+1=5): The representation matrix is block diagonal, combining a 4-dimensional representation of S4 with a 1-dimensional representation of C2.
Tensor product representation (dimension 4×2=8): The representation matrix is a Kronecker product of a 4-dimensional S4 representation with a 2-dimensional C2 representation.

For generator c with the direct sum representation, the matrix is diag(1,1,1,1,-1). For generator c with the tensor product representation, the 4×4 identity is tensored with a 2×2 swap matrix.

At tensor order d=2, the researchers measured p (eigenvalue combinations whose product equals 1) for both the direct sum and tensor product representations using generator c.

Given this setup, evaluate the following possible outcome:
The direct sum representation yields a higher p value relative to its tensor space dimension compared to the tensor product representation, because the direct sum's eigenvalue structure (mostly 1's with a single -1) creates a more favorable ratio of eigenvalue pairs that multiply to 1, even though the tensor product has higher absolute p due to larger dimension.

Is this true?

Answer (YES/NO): YES